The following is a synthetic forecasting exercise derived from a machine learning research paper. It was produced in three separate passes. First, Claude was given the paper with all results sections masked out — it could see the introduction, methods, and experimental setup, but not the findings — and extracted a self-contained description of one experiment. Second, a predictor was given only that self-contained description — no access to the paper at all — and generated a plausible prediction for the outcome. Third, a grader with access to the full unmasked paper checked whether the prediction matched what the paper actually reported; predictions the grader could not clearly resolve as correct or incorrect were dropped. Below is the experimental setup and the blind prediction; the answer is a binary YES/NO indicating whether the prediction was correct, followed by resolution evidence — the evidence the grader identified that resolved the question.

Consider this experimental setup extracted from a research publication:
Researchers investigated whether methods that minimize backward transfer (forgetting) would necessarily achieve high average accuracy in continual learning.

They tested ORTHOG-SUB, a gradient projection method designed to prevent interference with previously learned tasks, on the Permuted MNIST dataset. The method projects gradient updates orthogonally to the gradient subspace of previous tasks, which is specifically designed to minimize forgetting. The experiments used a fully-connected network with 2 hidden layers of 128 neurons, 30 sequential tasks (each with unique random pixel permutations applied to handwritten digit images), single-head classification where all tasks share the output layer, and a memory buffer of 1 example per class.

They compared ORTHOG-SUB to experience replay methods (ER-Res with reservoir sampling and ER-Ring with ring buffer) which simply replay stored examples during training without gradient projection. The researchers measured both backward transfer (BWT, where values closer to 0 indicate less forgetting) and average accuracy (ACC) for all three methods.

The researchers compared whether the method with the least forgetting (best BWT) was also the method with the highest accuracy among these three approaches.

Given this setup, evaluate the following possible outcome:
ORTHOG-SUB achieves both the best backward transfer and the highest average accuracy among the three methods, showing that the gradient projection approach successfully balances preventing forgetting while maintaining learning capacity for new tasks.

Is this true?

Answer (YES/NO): NO